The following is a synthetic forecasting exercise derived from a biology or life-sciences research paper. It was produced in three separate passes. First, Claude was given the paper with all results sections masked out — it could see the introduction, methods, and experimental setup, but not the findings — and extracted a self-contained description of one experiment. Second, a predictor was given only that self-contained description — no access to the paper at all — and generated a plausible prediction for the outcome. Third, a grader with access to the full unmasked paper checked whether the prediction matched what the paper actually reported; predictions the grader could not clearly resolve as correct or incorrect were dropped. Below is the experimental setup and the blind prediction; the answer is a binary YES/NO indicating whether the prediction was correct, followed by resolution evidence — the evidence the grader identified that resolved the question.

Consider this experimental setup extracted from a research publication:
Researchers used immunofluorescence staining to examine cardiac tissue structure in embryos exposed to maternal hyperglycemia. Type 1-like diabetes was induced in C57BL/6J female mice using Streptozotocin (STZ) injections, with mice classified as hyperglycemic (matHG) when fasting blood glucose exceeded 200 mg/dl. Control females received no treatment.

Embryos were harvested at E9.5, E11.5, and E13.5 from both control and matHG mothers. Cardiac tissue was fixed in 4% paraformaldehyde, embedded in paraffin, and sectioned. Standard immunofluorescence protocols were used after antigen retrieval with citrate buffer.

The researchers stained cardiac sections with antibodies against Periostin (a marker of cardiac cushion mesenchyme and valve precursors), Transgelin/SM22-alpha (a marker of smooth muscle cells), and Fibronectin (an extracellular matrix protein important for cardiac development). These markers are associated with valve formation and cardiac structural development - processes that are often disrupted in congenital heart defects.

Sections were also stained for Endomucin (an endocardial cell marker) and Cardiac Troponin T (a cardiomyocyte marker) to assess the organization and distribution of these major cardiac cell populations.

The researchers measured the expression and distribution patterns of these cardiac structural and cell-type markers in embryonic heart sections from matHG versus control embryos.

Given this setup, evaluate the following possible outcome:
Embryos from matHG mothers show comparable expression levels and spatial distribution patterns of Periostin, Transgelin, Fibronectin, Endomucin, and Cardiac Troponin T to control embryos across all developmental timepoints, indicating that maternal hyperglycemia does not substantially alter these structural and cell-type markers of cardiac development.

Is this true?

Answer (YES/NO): NO